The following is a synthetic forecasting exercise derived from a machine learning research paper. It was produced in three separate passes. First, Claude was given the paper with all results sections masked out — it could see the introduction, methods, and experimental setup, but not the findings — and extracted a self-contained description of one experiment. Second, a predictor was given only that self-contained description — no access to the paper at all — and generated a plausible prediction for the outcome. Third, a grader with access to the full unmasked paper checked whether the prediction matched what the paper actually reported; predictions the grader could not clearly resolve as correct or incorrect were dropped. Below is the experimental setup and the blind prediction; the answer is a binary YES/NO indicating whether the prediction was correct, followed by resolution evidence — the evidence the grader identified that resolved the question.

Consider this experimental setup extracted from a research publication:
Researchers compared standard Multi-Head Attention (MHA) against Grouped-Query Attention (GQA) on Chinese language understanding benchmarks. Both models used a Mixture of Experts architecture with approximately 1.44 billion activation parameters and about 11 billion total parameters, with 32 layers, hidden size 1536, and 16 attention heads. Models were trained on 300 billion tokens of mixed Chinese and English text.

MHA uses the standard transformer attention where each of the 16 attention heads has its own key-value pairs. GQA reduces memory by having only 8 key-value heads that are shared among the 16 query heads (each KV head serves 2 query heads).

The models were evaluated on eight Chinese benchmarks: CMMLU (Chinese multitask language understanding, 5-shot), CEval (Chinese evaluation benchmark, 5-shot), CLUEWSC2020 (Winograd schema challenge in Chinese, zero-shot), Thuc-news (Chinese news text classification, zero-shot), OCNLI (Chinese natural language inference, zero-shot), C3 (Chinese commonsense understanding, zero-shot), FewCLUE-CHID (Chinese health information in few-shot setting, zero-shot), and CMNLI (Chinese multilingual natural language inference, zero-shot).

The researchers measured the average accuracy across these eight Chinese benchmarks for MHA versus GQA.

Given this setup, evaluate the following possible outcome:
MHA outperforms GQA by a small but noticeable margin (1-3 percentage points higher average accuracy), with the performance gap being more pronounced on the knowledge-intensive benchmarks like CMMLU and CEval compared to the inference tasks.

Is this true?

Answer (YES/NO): NO